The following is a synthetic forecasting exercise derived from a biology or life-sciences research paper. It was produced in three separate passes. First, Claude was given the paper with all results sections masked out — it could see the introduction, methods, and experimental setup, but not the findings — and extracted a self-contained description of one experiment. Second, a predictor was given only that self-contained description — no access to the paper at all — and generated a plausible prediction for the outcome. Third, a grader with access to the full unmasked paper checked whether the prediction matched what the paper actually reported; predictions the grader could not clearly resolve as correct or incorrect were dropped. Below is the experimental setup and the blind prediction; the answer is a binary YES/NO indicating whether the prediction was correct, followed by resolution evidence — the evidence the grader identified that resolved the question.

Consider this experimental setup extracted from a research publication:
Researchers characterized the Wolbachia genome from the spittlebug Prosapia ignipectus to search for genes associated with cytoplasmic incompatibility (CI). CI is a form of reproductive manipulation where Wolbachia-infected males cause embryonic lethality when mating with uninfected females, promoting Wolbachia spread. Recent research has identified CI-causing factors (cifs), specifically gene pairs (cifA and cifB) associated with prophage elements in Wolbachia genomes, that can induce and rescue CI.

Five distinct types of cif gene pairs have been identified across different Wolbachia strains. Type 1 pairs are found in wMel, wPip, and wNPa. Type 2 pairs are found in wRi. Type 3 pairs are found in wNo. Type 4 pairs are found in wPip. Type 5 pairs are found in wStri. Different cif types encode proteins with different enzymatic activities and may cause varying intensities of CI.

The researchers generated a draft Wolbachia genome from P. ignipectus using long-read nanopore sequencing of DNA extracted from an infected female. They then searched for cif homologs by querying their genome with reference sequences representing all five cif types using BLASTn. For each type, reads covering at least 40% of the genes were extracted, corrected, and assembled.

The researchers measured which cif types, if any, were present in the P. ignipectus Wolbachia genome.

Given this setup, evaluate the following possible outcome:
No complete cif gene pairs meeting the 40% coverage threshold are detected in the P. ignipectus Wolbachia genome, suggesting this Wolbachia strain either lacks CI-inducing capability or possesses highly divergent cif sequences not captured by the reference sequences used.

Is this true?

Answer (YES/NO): NO